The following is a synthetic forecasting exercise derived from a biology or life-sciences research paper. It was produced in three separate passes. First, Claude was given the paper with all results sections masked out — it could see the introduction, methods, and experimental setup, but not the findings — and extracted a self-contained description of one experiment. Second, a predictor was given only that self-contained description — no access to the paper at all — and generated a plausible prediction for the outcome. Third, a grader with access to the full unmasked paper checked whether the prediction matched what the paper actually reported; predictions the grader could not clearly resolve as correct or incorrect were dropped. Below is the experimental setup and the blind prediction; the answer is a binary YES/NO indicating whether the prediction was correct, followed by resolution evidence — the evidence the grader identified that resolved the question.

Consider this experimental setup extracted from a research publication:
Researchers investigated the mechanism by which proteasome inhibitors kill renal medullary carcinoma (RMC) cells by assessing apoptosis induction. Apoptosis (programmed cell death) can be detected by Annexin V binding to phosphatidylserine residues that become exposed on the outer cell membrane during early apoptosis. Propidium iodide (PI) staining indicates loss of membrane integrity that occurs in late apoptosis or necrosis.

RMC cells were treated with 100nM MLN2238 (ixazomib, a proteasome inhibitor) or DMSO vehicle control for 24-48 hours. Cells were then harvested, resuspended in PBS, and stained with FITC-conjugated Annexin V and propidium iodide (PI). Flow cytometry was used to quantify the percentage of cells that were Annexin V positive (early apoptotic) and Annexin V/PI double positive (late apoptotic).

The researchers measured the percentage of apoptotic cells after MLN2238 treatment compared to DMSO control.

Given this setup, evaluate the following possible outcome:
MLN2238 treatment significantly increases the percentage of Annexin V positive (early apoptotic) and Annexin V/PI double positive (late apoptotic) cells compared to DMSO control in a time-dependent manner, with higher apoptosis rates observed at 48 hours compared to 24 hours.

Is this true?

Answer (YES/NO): YES